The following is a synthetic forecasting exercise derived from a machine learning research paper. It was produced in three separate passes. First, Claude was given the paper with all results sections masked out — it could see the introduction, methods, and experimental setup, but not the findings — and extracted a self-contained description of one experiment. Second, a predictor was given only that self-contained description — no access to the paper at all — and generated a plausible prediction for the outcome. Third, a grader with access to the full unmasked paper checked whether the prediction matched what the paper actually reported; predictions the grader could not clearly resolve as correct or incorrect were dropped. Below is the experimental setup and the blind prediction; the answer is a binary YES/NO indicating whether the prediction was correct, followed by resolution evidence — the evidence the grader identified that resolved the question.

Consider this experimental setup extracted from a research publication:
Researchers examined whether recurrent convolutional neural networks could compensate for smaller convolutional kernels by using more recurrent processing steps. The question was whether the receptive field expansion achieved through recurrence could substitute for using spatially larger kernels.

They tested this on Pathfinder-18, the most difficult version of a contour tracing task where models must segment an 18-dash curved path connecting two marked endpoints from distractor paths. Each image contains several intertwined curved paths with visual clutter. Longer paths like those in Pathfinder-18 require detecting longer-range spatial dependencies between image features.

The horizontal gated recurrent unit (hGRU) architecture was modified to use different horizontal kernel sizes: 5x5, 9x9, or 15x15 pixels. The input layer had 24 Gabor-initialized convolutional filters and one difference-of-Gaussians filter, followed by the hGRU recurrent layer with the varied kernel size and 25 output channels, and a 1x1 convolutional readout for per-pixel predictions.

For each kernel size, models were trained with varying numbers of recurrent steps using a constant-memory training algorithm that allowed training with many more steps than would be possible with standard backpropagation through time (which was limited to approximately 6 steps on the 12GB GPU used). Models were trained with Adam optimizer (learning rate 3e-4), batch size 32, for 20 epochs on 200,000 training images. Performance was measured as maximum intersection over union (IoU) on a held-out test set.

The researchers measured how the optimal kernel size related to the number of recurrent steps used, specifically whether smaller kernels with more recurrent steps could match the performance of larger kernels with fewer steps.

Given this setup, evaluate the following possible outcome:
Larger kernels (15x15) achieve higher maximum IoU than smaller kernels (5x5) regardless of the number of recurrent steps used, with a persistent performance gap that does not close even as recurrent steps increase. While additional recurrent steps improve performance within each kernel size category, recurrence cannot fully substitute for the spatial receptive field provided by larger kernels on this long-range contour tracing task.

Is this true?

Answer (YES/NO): NO